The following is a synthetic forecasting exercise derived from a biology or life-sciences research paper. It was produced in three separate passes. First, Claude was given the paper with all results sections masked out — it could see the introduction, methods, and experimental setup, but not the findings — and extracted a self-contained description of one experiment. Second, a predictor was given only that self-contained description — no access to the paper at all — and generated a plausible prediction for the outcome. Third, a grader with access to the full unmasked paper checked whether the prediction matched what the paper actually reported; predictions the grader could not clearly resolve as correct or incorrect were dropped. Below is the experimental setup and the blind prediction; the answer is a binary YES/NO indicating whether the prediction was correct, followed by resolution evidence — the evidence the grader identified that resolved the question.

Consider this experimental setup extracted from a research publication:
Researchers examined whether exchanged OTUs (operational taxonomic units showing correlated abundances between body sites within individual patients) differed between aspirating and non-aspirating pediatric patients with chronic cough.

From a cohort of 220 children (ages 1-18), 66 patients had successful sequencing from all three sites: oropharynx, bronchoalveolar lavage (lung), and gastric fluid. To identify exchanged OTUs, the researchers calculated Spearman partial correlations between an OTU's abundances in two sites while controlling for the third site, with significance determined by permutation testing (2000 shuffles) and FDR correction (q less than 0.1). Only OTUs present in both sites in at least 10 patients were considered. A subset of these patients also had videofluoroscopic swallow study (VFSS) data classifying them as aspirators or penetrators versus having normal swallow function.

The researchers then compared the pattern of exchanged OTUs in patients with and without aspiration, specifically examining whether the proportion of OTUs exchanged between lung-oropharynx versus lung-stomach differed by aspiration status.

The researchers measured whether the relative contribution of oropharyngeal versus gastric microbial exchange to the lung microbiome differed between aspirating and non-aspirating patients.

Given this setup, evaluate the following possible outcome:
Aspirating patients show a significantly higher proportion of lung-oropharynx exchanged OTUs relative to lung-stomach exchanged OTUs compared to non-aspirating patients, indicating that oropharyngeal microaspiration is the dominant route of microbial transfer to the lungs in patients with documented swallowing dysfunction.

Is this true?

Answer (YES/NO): YES